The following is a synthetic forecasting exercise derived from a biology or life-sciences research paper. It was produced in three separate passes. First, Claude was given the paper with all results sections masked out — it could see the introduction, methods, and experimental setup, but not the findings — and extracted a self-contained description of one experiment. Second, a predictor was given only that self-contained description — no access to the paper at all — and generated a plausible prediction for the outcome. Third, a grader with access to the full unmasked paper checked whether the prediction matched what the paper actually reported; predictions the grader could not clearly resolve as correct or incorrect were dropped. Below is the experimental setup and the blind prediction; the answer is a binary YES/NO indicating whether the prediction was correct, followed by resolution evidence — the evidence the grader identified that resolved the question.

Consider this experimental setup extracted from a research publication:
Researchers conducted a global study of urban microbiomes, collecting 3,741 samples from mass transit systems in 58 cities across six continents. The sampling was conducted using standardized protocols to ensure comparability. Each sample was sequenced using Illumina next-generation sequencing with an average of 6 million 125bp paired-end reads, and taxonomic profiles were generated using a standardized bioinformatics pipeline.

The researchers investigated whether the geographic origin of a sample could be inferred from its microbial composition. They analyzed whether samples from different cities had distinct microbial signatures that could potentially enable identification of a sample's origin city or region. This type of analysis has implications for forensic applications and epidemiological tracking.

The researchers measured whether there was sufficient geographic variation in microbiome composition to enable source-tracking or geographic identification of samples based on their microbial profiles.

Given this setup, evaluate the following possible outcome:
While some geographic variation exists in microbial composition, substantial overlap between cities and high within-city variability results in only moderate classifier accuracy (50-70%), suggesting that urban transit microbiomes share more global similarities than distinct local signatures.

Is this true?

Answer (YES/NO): NO